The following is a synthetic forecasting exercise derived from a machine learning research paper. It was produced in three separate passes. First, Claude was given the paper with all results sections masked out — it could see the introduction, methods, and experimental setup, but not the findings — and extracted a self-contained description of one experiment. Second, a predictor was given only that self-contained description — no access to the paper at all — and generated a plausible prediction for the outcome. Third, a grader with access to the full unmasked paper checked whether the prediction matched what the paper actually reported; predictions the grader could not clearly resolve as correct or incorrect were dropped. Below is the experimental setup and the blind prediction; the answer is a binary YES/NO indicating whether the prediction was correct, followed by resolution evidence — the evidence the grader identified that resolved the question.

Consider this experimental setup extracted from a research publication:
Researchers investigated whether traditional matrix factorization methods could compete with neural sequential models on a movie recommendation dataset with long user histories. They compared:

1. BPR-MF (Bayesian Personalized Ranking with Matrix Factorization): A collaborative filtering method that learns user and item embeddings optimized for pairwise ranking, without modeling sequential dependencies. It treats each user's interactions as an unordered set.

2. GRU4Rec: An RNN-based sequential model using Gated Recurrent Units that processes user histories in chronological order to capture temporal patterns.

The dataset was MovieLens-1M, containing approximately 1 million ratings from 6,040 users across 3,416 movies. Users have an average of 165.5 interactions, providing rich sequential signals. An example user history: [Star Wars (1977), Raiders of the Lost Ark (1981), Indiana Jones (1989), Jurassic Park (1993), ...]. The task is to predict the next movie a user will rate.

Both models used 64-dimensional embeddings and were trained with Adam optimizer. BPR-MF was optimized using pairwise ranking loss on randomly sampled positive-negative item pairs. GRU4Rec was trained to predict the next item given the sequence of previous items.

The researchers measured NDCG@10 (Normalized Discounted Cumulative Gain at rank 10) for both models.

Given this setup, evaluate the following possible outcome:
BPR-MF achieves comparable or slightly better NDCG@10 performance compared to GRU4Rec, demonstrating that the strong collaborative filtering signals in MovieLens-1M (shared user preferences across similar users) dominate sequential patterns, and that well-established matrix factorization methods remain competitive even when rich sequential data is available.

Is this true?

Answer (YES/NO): NO